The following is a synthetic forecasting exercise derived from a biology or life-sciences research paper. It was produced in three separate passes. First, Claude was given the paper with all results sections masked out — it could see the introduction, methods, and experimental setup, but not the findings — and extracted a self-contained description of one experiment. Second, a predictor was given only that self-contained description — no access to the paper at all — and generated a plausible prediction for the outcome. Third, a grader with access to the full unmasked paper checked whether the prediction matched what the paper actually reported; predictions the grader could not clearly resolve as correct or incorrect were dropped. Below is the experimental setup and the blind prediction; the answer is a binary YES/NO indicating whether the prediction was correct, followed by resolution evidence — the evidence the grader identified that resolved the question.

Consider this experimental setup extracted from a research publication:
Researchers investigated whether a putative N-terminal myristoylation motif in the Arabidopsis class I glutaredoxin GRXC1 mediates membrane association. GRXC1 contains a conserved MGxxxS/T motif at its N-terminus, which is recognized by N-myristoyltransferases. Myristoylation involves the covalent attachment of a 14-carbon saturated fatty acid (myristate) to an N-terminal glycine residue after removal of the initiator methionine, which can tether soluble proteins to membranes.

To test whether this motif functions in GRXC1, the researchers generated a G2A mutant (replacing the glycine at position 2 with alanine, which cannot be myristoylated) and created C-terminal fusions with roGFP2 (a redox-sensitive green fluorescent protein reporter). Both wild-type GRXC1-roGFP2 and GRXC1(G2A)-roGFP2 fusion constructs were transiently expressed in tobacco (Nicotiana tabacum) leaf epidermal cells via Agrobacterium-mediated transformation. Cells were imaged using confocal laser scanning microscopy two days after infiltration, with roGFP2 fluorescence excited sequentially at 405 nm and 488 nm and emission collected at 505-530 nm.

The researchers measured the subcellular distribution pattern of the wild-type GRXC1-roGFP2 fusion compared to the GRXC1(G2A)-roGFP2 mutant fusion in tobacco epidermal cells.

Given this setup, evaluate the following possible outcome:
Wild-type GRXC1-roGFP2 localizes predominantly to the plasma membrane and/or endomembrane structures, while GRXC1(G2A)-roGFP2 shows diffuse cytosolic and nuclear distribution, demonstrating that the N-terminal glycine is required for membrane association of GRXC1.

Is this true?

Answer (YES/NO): YES